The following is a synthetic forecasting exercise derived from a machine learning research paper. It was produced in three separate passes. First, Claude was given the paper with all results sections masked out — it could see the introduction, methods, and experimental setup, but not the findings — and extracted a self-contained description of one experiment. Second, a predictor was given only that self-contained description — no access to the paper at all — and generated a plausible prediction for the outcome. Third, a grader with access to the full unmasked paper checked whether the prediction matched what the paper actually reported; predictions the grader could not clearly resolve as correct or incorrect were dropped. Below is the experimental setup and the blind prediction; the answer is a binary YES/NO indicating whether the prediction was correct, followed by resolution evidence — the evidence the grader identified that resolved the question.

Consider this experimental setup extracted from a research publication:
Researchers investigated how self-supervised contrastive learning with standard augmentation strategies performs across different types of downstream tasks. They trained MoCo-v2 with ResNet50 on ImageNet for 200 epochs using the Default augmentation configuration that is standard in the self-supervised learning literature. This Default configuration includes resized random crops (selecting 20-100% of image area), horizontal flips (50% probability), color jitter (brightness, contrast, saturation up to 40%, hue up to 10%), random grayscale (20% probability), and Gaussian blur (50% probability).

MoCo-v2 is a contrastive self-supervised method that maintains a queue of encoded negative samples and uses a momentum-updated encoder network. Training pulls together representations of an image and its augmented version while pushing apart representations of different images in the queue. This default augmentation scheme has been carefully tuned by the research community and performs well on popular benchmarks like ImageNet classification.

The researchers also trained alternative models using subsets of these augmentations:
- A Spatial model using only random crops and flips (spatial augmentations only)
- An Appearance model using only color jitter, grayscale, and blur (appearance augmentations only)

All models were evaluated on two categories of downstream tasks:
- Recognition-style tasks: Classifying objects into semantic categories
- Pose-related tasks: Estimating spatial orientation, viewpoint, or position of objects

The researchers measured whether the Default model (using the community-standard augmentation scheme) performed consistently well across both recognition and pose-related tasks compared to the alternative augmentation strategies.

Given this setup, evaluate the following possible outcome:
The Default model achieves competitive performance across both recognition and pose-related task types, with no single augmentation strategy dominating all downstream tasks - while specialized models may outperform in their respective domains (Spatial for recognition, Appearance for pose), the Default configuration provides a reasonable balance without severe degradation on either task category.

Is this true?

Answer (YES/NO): NO